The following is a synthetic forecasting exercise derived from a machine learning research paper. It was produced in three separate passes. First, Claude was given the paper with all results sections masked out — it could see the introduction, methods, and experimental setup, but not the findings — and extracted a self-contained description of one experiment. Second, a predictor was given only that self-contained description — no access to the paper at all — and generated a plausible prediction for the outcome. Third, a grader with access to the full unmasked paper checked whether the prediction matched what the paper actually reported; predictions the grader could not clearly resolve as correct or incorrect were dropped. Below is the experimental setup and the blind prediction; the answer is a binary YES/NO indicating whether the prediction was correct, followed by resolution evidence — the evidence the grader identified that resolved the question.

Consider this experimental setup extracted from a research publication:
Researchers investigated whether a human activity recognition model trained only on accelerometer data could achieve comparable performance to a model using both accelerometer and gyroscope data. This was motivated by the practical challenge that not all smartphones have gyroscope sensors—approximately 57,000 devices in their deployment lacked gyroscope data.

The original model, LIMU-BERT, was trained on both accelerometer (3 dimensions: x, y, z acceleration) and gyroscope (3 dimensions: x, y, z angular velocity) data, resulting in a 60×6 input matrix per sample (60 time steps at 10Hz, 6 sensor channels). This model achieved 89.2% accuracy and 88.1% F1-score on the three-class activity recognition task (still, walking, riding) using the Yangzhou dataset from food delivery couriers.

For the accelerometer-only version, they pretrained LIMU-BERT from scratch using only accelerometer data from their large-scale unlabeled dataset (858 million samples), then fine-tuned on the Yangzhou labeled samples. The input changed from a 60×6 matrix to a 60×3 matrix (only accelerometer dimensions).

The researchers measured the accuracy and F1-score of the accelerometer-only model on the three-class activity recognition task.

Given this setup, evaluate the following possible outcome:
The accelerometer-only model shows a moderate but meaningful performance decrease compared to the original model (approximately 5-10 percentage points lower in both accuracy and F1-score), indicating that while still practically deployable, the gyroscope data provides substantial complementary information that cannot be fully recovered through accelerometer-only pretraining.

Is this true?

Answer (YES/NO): NO